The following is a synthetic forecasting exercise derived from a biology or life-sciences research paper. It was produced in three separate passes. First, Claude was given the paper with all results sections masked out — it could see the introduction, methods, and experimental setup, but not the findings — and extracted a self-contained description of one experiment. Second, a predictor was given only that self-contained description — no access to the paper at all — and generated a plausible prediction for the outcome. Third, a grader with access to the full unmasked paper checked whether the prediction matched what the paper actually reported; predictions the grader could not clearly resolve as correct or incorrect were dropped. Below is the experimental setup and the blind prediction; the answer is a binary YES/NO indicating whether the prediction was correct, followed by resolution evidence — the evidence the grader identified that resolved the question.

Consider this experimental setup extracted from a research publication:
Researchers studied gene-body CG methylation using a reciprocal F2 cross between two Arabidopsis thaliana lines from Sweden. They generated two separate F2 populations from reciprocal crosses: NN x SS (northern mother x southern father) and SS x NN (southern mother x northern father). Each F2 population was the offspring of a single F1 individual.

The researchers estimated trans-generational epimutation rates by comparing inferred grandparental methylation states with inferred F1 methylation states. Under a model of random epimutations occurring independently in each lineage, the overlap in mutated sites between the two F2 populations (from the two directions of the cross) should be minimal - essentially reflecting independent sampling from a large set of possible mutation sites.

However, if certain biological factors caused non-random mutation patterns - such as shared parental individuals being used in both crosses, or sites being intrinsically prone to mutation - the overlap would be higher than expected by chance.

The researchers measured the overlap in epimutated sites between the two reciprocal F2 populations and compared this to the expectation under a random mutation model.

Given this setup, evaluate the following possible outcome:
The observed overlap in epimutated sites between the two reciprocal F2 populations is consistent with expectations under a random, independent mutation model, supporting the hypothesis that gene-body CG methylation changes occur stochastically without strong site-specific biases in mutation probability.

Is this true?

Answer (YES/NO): NO